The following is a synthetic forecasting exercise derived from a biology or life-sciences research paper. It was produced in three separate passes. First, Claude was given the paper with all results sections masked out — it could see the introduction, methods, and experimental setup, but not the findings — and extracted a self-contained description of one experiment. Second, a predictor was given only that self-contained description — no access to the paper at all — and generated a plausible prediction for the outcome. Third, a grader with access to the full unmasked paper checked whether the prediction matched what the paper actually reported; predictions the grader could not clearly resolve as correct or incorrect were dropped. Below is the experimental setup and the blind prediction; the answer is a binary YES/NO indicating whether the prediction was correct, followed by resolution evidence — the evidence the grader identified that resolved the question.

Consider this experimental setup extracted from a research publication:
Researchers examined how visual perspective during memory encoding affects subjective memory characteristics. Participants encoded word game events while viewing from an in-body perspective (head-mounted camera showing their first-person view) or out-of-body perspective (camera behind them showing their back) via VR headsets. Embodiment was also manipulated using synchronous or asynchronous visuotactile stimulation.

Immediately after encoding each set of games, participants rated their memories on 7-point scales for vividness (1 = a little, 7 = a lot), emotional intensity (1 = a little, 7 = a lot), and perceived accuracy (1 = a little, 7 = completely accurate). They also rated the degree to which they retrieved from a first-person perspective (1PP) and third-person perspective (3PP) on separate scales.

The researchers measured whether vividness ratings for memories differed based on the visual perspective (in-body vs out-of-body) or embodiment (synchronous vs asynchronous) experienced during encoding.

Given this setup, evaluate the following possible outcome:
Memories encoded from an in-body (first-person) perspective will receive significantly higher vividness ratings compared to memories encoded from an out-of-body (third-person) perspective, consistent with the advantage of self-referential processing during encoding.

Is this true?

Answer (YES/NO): NO